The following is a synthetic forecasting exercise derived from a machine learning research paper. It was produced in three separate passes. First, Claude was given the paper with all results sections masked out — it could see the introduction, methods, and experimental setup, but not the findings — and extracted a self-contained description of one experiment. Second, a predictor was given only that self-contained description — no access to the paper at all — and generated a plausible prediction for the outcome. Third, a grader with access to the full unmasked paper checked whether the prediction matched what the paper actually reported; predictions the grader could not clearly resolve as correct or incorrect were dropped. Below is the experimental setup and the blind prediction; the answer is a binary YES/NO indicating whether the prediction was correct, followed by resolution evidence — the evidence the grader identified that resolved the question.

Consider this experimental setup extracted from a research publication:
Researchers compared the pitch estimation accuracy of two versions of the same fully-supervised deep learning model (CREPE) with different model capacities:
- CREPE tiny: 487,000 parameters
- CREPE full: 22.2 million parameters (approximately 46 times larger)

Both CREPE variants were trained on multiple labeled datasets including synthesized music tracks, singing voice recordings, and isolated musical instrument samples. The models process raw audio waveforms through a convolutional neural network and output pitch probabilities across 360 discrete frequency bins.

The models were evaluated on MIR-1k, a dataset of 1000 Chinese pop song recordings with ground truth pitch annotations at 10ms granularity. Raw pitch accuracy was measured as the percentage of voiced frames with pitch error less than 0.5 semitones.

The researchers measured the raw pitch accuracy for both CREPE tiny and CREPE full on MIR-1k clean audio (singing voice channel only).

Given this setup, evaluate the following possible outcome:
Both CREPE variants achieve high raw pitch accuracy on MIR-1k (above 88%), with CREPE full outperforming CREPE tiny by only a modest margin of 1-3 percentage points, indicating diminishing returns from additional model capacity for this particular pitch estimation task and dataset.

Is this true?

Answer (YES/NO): NO